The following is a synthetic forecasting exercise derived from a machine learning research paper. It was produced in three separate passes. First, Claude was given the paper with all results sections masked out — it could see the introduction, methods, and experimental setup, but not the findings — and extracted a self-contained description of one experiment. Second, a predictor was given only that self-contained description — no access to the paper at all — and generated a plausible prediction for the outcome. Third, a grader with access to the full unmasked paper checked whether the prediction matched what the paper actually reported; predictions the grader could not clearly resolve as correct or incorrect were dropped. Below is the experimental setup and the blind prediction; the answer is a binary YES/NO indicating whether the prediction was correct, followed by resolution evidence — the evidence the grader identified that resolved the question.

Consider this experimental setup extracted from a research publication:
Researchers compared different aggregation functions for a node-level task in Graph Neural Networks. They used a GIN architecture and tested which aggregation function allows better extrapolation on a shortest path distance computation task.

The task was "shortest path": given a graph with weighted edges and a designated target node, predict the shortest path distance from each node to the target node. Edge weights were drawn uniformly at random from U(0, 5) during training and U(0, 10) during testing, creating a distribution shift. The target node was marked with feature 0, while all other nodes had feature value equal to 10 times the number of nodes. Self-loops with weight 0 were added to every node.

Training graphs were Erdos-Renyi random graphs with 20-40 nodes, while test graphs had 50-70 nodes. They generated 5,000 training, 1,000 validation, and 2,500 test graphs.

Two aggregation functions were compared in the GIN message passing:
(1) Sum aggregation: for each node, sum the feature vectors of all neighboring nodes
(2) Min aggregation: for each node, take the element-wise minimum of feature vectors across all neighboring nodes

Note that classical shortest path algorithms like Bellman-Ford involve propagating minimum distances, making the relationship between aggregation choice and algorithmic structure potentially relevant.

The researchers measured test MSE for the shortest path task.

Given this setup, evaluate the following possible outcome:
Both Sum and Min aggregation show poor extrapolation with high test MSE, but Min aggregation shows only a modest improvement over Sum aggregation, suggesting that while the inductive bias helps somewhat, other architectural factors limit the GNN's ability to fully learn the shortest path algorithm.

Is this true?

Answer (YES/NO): NO